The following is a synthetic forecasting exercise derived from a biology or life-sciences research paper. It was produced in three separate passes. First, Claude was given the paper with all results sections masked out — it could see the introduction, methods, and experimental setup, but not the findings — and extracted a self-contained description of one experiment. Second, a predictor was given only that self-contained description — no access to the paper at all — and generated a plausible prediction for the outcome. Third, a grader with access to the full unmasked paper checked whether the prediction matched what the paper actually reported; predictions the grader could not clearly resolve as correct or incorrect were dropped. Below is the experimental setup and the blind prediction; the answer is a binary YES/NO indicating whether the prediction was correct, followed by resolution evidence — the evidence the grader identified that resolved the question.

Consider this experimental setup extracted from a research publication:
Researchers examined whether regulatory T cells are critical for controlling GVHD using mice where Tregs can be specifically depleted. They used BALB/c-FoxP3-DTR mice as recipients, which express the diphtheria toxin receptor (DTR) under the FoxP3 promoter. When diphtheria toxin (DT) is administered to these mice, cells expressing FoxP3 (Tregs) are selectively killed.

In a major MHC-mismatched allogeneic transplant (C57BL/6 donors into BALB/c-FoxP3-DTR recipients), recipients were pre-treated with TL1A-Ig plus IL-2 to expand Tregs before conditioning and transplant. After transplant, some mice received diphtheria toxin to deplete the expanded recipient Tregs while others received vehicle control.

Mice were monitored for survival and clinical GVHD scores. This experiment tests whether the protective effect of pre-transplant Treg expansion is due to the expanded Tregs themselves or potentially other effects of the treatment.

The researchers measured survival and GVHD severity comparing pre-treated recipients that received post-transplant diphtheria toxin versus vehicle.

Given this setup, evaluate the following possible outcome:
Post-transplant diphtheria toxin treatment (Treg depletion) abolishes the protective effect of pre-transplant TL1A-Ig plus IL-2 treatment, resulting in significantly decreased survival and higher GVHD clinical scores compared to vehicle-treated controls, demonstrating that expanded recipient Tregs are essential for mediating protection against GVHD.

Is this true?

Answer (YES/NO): NO